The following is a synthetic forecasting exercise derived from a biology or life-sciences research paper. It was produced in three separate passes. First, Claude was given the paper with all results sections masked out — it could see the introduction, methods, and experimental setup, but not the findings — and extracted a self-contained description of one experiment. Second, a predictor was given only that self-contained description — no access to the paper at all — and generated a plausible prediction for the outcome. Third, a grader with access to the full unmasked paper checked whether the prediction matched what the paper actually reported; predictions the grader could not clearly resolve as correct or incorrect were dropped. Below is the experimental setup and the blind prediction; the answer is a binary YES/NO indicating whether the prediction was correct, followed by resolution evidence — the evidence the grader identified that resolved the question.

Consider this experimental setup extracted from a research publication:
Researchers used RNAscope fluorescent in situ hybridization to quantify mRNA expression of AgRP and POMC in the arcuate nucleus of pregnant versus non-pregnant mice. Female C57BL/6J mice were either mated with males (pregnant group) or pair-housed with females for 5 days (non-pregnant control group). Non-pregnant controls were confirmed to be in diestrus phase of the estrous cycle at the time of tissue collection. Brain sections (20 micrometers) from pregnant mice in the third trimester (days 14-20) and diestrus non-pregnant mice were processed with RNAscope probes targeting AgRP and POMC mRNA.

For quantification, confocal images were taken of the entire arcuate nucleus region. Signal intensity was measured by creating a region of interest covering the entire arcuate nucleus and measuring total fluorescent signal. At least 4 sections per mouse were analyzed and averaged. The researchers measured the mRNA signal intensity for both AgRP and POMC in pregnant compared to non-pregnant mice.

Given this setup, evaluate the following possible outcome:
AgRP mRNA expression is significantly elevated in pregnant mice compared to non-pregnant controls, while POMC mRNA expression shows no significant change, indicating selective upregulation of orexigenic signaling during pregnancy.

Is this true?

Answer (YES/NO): NO